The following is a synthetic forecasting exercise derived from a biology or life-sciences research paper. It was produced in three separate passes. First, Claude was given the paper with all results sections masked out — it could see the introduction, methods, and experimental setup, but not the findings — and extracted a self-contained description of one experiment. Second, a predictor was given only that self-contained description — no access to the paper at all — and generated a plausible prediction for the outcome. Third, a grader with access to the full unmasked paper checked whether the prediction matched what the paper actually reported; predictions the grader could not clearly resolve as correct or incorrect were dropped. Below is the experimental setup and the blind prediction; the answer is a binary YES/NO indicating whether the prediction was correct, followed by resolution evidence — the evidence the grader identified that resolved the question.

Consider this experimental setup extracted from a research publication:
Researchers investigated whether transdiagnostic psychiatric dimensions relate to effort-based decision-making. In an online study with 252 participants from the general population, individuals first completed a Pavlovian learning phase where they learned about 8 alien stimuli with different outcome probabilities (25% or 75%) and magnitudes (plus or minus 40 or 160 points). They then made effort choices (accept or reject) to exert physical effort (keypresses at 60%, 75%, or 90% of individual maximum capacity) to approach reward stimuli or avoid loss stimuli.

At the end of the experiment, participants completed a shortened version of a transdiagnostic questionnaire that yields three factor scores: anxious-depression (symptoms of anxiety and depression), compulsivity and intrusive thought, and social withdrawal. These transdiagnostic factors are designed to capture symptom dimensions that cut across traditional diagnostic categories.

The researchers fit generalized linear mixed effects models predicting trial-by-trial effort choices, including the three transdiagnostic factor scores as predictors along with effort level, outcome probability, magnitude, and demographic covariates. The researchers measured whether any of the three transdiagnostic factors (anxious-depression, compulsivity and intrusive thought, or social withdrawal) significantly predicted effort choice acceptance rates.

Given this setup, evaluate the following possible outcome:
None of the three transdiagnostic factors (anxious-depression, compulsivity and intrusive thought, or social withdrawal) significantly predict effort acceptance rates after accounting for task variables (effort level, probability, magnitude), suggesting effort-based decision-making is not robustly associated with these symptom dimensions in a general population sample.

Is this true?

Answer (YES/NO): YES